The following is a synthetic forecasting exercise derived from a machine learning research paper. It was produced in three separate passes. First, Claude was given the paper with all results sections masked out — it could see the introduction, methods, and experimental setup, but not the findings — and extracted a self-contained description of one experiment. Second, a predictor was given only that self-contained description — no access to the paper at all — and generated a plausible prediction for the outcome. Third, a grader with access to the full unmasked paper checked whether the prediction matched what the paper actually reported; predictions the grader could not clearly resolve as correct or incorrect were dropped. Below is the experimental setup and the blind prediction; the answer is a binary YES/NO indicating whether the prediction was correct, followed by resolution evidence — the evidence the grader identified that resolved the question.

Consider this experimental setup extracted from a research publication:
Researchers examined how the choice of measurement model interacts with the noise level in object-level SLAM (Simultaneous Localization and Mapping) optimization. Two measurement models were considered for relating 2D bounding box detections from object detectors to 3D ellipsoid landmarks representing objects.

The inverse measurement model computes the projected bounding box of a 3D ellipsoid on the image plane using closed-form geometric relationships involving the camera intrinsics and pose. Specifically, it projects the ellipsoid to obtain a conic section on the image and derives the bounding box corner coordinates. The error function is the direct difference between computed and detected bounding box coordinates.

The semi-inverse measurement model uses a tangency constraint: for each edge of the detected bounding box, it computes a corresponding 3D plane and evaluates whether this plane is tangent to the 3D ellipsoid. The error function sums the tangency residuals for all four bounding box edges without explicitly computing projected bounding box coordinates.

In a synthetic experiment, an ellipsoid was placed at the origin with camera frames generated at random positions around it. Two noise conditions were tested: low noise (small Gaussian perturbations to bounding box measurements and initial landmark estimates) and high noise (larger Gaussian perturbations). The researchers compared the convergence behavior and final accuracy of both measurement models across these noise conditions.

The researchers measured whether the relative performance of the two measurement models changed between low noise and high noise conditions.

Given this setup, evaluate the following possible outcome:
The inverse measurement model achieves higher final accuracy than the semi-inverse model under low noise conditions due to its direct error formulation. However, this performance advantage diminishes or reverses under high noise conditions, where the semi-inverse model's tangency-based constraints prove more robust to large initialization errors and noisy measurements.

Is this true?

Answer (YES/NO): NO